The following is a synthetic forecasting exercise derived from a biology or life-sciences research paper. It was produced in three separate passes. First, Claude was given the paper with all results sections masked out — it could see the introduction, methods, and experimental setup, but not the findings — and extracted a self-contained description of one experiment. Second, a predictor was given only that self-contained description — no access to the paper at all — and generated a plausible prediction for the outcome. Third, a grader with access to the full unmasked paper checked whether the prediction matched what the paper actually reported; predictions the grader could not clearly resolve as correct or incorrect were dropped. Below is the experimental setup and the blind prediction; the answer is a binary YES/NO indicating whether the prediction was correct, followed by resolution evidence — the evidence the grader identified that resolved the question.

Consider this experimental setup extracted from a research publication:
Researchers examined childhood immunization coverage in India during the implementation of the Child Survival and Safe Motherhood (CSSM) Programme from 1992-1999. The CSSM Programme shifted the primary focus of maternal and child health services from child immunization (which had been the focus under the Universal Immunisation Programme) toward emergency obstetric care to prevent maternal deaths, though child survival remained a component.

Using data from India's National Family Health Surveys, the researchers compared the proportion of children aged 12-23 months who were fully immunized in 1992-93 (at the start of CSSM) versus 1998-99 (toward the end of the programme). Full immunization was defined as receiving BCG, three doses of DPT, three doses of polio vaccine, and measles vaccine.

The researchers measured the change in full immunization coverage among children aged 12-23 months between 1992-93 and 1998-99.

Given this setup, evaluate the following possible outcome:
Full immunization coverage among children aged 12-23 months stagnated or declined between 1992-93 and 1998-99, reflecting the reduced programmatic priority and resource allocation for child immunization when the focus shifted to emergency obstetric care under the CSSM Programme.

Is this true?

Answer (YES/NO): NO